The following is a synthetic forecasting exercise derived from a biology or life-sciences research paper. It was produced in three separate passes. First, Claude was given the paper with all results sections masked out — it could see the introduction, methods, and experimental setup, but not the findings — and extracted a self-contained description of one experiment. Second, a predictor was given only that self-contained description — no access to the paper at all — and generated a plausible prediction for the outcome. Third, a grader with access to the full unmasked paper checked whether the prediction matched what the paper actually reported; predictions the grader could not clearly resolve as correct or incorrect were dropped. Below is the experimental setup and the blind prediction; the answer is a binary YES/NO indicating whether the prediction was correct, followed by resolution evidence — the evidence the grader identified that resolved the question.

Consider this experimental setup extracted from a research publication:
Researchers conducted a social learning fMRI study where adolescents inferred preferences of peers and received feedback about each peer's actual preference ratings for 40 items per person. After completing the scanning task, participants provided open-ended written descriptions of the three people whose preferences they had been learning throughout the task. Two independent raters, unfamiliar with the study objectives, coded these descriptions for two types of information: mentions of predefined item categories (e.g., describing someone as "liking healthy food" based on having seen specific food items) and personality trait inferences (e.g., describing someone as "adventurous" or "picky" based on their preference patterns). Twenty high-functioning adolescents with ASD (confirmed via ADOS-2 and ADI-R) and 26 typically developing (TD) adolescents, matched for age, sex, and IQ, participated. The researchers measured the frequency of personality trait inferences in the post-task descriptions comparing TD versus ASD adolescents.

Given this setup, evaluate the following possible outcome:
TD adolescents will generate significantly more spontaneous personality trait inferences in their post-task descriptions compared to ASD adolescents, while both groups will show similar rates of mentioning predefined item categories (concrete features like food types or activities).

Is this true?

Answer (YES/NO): NO